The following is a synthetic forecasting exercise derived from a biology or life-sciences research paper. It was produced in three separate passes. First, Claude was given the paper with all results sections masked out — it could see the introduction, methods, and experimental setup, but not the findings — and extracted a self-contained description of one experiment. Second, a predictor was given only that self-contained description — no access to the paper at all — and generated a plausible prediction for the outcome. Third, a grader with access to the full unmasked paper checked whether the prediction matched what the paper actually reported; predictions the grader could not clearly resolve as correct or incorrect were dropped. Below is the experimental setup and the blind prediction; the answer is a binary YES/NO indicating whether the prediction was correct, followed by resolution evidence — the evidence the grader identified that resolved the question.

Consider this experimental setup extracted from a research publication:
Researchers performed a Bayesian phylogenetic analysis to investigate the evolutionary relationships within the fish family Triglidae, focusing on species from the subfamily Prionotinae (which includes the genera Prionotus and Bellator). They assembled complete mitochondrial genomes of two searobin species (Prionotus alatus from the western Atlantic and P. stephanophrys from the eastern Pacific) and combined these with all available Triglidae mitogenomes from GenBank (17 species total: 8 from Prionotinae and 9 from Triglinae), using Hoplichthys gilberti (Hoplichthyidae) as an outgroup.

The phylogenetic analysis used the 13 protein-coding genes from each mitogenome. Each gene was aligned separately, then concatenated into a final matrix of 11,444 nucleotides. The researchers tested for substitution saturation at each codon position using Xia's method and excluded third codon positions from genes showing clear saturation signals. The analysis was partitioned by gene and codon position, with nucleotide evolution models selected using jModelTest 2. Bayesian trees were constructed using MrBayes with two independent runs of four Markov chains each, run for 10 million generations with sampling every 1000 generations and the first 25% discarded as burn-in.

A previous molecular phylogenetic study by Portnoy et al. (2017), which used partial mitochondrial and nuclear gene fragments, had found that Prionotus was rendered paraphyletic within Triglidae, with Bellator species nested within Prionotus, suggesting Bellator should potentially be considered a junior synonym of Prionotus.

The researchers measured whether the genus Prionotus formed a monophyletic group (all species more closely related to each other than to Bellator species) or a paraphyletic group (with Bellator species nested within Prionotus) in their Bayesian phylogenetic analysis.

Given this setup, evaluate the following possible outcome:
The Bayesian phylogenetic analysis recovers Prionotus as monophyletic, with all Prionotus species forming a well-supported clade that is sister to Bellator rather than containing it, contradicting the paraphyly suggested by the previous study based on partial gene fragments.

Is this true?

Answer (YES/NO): YES